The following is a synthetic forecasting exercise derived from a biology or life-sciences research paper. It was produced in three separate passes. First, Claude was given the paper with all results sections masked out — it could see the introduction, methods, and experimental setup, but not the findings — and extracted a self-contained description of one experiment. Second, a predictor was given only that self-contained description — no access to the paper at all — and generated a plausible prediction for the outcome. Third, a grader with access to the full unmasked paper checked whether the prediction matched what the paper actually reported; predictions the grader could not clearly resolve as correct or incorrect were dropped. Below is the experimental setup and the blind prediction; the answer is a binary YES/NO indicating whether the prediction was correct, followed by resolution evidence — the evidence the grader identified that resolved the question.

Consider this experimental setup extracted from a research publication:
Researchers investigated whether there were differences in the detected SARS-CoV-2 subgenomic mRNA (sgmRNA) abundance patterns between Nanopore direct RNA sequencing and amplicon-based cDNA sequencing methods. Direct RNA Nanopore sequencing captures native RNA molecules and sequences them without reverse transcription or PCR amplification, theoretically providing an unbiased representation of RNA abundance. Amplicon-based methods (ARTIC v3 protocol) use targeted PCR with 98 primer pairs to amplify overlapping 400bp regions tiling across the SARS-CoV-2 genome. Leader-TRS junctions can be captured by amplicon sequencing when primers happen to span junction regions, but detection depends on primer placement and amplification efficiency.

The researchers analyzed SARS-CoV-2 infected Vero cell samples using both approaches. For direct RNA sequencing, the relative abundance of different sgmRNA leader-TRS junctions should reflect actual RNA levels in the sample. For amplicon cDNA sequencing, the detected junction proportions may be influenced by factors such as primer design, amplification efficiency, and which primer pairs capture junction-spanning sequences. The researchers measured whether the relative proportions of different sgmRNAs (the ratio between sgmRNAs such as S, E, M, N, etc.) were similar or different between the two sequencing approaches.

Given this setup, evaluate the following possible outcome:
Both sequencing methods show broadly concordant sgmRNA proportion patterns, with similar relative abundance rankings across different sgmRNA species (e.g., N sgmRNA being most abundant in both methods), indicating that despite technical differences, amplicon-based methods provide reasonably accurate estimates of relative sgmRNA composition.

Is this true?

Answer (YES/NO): NO